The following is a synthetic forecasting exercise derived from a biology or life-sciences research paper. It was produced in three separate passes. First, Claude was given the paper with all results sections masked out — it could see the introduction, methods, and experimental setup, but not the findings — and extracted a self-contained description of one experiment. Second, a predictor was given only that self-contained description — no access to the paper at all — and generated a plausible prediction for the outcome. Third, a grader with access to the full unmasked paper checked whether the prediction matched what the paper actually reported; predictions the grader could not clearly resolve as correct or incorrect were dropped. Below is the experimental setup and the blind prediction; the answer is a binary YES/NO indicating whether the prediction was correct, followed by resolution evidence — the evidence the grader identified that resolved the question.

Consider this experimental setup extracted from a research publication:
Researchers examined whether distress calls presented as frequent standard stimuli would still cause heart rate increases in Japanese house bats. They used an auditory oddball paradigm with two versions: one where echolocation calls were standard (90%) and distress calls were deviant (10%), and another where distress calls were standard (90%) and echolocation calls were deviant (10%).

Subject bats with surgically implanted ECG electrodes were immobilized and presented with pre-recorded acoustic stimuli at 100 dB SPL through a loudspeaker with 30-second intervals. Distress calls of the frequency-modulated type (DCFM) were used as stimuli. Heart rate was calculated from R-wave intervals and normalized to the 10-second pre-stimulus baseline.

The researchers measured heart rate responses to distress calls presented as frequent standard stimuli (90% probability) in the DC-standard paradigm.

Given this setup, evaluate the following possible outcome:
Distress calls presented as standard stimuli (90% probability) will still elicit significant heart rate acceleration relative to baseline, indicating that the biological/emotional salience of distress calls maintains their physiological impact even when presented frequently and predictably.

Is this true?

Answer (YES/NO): NO